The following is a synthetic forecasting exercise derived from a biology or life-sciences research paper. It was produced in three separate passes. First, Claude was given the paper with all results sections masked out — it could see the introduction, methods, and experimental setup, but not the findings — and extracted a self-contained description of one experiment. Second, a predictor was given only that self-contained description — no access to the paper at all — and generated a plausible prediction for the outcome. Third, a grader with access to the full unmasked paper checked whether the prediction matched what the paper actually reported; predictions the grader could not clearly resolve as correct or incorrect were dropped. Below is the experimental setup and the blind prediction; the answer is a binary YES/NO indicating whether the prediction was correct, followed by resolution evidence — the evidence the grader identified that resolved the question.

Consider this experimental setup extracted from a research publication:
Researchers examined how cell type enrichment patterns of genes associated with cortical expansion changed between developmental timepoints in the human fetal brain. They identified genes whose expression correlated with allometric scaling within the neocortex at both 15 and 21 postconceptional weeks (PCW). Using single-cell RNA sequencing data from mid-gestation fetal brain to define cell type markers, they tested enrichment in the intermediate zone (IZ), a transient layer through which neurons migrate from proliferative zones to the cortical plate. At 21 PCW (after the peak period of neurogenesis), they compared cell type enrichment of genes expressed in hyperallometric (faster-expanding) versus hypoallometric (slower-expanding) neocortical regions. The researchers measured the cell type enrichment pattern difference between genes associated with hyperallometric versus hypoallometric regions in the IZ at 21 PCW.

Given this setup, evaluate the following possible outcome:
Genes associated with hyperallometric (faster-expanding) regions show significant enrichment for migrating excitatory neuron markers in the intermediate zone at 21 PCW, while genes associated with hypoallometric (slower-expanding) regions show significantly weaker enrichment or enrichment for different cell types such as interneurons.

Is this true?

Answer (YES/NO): NO